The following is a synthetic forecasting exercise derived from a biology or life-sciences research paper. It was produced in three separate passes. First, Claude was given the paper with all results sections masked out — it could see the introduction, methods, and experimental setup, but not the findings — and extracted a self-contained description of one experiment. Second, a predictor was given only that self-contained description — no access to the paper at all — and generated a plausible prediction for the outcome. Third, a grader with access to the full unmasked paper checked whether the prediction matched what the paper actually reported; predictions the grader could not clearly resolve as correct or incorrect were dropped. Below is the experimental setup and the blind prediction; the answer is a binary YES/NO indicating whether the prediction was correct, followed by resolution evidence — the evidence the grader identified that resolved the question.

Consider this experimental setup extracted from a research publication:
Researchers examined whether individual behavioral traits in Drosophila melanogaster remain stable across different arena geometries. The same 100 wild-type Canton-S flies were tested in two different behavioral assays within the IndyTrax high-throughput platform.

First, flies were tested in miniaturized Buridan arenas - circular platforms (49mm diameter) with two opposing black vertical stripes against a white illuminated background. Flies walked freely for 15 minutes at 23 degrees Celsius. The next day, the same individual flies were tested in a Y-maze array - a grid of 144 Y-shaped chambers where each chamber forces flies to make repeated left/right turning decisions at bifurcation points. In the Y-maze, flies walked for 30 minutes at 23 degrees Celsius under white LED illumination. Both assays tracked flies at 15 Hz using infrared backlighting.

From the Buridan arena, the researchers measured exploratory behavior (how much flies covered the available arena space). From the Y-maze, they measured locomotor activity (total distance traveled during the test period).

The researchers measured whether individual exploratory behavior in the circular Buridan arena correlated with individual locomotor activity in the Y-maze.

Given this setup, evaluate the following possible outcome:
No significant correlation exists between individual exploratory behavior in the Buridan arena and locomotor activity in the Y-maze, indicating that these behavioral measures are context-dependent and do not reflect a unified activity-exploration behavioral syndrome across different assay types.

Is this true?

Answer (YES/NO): NO